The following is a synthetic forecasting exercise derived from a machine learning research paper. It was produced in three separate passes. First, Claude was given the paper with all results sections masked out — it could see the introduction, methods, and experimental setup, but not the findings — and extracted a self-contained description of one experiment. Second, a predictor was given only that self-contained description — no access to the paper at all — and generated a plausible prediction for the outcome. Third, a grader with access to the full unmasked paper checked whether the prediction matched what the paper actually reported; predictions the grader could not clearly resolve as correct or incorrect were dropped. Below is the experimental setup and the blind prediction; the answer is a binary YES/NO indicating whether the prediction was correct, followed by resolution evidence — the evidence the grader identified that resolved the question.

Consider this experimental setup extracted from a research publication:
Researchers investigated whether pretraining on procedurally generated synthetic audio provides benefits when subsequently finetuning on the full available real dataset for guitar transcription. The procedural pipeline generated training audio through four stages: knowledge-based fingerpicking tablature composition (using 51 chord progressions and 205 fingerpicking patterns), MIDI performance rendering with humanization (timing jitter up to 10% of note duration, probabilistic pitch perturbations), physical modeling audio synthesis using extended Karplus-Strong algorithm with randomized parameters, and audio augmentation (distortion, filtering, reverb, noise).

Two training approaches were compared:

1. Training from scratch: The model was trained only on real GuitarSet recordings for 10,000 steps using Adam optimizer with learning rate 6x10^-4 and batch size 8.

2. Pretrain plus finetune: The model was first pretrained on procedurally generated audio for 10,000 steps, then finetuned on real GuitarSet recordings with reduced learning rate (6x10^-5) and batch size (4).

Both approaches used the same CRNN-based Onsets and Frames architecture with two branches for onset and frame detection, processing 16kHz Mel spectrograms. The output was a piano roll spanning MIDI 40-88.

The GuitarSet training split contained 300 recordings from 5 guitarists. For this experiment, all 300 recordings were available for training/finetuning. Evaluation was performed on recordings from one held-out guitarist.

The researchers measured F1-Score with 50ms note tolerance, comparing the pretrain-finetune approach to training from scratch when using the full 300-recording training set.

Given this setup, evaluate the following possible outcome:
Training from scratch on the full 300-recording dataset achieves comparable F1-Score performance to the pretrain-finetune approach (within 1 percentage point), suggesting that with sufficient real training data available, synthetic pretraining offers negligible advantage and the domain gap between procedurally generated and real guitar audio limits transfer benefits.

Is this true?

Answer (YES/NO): NO